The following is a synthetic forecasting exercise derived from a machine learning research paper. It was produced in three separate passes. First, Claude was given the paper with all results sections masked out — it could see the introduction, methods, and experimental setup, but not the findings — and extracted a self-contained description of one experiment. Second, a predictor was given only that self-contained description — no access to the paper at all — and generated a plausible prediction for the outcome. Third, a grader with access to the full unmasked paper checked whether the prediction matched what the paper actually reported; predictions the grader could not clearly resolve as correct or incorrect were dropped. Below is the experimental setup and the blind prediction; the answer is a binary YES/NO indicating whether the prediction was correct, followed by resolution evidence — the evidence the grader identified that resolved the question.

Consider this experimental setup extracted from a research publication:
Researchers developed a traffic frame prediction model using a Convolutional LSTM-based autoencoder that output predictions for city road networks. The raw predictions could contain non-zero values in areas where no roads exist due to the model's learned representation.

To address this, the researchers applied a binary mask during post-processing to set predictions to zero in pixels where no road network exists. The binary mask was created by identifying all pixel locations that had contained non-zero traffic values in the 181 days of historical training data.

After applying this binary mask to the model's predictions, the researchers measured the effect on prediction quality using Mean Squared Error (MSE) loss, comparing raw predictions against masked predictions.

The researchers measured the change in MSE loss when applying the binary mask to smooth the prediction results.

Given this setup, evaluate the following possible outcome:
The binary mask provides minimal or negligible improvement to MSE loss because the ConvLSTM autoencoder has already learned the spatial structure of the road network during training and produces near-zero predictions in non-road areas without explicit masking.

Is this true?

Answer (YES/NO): YES